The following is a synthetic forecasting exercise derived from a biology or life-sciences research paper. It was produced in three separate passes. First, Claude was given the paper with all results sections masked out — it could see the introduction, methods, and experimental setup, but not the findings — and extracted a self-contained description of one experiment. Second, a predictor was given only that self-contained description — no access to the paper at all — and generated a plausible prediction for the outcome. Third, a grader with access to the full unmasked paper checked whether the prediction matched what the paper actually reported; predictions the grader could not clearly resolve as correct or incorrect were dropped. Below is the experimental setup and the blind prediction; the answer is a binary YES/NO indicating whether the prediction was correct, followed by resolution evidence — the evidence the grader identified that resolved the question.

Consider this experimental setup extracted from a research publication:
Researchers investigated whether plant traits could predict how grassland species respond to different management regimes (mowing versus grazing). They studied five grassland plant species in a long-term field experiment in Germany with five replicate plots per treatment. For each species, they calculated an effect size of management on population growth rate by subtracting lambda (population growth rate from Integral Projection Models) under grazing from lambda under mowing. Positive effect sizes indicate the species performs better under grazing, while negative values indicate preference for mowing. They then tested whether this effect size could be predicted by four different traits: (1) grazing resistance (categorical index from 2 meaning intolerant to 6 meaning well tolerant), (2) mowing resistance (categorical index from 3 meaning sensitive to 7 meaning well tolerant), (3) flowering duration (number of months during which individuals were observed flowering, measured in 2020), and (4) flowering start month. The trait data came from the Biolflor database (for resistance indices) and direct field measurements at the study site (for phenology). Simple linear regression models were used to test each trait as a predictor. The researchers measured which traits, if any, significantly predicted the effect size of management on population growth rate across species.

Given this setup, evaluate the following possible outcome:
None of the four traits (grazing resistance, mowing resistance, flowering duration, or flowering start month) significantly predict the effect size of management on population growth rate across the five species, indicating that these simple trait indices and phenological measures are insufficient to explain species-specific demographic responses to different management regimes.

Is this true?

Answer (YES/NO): NO